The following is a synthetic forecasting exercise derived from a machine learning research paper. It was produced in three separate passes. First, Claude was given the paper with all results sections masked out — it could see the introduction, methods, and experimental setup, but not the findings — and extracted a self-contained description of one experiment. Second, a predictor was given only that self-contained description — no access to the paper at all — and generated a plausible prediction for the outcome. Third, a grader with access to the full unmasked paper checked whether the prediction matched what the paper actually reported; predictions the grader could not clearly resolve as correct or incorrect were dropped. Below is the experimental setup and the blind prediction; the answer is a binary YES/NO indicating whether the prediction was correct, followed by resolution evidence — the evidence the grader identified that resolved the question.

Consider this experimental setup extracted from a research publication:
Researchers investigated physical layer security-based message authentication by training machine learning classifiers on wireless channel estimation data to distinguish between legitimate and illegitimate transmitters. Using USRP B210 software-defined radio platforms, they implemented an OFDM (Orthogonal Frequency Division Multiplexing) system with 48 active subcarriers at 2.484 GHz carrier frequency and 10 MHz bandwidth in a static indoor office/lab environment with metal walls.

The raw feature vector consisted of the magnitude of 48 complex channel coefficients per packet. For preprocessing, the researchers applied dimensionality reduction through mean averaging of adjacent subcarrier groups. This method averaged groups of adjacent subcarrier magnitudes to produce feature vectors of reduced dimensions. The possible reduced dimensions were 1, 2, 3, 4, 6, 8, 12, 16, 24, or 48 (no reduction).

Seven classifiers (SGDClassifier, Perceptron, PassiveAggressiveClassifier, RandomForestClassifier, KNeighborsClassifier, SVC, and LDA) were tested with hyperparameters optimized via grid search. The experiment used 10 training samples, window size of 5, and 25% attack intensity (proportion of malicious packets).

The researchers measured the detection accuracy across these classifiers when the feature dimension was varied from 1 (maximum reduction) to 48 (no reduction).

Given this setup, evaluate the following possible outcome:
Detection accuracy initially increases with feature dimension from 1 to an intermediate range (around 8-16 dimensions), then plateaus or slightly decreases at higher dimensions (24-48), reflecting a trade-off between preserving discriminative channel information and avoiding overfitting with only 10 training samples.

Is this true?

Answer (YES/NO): NO